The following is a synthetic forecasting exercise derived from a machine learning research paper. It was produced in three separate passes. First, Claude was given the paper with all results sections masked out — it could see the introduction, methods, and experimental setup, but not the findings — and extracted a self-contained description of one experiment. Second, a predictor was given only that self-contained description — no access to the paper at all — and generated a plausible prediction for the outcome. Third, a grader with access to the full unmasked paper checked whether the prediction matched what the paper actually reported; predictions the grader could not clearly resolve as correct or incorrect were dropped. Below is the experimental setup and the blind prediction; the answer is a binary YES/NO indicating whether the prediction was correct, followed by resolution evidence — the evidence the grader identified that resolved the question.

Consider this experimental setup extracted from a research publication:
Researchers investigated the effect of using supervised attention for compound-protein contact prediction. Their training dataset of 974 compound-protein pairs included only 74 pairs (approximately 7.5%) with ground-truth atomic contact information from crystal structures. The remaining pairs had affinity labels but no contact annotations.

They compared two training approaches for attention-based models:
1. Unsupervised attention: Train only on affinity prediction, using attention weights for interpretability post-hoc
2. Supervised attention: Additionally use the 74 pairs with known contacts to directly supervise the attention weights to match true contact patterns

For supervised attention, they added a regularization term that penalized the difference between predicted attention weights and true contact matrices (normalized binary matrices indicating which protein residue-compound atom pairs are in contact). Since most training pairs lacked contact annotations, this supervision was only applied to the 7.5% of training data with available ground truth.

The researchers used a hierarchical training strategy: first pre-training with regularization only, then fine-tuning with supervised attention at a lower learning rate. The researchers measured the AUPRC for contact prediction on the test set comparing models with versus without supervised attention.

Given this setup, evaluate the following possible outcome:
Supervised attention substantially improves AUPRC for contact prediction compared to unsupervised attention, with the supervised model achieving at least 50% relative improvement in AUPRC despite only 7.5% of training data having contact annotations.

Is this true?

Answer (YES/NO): NO